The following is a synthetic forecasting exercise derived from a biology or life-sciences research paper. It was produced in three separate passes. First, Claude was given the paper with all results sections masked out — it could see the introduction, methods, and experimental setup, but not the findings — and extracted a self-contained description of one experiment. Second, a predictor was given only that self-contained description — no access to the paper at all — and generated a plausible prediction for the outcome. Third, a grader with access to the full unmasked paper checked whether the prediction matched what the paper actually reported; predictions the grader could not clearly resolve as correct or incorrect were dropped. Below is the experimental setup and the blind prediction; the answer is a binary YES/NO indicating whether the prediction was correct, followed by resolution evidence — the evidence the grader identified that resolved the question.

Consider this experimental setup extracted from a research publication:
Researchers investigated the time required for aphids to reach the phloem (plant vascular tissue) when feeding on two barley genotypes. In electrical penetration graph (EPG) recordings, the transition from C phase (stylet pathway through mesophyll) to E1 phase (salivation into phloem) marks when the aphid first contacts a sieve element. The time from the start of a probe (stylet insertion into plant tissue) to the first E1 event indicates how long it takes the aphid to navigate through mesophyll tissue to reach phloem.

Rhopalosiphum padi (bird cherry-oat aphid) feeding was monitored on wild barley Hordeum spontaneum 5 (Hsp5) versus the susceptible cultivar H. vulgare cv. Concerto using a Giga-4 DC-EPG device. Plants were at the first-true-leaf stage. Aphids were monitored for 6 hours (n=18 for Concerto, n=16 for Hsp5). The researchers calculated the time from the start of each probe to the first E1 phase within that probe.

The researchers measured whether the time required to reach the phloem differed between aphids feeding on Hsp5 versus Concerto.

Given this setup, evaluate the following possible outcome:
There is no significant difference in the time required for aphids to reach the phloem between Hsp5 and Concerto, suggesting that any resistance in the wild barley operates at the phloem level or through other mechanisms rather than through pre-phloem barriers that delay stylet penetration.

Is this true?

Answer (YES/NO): NO